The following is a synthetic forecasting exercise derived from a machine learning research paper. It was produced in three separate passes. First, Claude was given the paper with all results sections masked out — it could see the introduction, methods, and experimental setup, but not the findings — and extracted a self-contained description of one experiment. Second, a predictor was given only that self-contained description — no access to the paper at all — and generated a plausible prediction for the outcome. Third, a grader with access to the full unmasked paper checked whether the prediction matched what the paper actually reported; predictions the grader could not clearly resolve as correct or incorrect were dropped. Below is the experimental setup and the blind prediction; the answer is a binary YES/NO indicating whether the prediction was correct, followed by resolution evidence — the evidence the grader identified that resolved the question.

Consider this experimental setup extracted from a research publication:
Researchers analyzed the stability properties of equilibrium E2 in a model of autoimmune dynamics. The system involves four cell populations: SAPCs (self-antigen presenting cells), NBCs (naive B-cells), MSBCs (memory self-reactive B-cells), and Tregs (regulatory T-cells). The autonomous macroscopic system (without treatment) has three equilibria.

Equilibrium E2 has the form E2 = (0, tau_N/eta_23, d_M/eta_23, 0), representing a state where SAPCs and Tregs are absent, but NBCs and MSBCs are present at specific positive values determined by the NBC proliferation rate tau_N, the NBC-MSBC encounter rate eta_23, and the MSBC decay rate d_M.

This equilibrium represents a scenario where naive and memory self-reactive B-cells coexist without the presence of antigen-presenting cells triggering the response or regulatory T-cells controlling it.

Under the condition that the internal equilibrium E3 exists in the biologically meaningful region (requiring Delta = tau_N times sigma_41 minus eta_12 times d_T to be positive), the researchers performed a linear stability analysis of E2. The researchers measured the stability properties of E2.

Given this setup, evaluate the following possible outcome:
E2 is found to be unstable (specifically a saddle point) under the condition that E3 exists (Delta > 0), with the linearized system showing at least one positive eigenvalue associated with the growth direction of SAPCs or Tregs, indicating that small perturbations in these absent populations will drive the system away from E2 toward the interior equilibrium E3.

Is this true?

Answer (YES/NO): NO